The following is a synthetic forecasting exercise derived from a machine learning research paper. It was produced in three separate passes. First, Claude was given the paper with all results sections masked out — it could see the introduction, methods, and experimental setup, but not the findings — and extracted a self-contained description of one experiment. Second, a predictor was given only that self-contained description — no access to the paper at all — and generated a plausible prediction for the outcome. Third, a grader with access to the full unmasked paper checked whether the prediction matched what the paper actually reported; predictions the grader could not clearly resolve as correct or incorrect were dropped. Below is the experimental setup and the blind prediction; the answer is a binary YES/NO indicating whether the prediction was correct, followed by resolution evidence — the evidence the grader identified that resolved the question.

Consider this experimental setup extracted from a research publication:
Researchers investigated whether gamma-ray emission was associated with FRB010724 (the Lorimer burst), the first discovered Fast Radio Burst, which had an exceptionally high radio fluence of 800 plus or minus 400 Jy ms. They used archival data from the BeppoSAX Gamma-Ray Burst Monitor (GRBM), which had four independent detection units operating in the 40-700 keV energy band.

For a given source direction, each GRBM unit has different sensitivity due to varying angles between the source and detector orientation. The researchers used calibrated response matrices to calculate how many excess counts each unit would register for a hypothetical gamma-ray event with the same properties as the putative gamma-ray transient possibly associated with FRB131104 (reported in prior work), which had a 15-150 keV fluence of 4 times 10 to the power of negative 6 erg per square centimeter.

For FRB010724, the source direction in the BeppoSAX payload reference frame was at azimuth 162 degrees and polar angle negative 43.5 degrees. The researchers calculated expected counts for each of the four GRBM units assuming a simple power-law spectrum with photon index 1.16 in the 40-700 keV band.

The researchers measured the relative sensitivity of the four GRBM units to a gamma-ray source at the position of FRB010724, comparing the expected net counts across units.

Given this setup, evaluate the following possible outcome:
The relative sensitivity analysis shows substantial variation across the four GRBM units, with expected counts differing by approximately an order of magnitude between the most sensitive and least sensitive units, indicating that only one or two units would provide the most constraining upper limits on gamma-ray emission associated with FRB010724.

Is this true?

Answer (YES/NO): NO